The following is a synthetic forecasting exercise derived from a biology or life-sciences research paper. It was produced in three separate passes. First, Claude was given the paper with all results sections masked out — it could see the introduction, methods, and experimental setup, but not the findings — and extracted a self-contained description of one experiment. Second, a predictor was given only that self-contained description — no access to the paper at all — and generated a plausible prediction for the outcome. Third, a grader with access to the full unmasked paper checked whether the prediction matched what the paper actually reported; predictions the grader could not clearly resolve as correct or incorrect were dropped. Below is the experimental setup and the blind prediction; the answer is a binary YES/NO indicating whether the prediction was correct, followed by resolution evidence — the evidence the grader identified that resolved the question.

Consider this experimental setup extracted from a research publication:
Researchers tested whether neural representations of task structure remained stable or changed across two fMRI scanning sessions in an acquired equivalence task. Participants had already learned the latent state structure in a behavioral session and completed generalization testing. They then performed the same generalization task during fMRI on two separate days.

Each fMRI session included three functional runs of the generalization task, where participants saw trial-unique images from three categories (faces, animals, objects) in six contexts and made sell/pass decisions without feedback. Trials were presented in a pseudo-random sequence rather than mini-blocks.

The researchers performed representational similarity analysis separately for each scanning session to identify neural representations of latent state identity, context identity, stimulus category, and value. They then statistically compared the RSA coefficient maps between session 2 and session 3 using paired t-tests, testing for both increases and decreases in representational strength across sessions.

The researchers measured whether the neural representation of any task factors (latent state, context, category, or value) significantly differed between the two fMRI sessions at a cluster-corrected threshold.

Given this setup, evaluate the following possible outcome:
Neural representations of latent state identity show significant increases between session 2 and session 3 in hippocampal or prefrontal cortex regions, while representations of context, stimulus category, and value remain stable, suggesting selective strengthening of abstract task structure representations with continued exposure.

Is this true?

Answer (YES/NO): NO